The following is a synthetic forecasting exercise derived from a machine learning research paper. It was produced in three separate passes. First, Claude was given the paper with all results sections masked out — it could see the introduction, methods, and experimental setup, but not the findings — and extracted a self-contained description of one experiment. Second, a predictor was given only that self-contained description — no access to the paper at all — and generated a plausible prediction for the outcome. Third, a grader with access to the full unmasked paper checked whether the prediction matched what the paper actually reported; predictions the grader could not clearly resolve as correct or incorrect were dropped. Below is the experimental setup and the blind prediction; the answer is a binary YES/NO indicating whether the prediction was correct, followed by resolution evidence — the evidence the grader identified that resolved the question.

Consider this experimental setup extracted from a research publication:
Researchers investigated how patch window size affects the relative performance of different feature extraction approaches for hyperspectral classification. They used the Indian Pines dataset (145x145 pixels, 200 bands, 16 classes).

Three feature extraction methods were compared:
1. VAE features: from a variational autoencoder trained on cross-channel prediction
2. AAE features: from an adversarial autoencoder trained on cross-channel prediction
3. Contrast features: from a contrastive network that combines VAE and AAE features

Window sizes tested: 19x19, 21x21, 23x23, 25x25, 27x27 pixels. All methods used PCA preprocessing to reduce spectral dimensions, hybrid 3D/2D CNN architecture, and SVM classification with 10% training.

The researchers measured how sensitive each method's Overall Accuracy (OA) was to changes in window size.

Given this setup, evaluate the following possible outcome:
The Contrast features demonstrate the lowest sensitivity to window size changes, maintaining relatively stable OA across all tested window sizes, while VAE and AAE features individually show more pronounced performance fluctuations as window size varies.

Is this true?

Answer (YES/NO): YES